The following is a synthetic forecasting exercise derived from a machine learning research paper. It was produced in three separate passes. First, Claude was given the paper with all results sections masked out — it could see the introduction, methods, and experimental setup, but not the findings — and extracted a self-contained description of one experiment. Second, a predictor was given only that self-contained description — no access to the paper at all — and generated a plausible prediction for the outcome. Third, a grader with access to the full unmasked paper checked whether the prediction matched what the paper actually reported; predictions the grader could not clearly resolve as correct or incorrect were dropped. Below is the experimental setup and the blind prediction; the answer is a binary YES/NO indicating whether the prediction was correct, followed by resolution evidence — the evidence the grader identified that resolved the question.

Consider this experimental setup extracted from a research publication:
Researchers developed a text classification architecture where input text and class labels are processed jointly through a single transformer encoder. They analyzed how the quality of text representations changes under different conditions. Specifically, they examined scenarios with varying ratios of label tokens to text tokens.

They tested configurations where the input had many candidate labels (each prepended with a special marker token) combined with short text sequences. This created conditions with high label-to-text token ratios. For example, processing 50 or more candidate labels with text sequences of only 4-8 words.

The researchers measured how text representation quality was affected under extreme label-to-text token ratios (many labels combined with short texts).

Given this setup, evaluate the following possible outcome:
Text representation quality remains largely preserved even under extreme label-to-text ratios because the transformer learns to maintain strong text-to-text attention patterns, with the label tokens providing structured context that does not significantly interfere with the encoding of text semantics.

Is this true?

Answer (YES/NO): NO